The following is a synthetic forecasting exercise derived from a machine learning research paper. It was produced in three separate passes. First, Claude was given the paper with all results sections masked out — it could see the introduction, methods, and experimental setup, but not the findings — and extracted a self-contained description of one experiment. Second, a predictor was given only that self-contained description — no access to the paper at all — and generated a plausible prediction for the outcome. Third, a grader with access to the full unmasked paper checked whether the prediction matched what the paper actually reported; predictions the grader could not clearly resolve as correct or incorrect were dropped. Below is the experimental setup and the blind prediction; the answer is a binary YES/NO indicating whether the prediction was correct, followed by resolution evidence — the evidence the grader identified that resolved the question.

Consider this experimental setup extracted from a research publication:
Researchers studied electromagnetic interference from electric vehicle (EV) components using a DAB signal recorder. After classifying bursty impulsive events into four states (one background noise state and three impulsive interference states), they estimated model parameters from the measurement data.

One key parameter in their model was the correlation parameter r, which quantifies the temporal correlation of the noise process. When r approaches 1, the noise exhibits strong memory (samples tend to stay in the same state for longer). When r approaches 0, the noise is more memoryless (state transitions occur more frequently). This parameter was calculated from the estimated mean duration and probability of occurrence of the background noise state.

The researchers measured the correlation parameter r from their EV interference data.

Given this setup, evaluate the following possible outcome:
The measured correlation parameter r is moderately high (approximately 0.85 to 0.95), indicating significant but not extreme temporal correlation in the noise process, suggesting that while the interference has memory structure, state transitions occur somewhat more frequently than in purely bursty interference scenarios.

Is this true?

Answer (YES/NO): NO